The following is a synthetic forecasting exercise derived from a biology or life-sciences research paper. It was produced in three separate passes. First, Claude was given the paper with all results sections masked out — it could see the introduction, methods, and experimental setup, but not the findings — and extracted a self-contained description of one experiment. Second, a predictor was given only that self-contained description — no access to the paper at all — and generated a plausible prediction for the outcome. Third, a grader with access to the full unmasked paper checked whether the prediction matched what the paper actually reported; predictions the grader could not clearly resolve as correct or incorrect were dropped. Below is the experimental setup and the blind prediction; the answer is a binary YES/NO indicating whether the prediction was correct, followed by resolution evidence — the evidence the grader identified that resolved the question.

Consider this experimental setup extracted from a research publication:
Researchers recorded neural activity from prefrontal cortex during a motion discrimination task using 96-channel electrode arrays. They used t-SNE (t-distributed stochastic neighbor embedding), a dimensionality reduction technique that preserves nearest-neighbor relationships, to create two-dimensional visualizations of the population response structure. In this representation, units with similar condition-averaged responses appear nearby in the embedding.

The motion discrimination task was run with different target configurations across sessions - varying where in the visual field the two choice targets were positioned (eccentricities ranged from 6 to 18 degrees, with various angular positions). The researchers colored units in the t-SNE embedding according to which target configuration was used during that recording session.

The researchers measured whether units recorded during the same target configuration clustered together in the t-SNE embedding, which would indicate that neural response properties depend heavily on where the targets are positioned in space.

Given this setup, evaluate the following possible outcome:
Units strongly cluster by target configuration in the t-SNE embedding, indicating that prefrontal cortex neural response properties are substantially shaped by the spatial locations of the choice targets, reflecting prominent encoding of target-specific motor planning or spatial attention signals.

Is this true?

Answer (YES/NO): YES